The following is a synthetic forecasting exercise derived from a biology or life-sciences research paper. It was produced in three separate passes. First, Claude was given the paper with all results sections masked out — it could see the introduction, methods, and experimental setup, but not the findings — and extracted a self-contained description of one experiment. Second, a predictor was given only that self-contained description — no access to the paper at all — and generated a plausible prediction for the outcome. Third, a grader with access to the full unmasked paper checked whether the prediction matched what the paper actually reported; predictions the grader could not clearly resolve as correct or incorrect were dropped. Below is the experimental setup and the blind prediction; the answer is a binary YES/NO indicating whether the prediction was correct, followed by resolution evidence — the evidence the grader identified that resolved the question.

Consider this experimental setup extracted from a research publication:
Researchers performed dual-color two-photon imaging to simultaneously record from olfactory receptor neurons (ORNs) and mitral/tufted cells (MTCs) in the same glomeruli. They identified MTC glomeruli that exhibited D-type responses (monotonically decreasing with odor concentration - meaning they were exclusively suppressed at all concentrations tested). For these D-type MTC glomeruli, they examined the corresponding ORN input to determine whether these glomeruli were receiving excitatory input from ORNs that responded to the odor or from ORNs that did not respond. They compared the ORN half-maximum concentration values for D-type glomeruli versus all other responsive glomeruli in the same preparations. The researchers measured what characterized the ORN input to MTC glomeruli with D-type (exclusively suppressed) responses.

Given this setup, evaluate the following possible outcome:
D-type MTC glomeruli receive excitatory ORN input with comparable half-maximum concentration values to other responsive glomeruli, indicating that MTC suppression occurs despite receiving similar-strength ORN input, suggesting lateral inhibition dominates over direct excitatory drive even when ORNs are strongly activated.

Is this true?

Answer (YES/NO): NO